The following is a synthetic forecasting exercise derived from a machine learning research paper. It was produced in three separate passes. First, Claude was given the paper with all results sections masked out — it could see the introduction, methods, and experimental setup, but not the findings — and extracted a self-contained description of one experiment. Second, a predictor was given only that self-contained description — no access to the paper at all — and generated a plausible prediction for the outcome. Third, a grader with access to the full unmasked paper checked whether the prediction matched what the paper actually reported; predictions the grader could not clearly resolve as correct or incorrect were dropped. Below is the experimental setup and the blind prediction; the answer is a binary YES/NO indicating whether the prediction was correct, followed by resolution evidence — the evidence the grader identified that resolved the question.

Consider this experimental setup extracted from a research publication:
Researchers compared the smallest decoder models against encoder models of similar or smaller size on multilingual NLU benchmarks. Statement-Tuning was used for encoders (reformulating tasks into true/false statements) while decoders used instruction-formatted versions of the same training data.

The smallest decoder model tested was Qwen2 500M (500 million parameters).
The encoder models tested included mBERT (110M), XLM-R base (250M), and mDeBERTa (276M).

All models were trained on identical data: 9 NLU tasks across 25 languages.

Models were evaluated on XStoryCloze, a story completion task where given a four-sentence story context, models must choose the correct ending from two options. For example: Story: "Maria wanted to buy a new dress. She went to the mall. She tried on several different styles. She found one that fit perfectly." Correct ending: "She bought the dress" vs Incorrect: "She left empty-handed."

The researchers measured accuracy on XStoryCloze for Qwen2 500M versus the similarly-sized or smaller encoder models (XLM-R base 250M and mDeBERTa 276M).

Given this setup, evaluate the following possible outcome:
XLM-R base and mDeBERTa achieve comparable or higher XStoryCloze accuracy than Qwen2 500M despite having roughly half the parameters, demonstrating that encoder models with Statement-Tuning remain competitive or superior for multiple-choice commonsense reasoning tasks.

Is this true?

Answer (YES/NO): YES